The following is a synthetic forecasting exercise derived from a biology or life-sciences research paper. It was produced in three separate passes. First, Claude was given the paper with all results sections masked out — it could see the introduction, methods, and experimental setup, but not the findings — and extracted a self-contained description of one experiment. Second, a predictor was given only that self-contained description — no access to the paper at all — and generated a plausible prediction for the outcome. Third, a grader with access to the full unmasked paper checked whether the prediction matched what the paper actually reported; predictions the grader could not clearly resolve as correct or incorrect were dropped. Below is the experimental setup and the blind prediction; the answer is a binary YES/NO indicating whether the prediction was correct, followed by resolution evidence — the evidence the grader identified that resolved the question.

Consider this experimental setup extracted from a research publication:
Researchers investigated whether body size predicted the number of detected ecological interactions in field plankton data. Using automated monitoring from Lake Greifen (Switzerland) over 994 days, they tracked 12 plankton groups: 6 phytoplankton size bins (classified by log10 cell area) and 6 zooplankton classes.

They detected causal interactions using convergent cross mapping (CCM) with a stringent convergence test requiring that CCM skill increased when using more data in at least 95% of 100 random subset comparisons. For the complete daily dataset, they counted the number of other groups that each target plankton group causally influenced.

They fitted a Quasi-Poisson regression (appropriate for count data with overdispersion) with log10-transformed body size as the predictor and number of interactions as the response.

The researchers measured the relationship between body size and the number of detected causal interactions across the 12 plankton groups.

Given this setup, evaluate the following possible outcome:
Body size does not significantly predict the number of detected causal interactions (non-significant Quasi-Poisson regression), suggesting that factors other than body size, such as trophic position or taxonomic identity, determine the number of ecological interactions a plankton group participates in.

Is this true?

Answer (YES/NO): YES